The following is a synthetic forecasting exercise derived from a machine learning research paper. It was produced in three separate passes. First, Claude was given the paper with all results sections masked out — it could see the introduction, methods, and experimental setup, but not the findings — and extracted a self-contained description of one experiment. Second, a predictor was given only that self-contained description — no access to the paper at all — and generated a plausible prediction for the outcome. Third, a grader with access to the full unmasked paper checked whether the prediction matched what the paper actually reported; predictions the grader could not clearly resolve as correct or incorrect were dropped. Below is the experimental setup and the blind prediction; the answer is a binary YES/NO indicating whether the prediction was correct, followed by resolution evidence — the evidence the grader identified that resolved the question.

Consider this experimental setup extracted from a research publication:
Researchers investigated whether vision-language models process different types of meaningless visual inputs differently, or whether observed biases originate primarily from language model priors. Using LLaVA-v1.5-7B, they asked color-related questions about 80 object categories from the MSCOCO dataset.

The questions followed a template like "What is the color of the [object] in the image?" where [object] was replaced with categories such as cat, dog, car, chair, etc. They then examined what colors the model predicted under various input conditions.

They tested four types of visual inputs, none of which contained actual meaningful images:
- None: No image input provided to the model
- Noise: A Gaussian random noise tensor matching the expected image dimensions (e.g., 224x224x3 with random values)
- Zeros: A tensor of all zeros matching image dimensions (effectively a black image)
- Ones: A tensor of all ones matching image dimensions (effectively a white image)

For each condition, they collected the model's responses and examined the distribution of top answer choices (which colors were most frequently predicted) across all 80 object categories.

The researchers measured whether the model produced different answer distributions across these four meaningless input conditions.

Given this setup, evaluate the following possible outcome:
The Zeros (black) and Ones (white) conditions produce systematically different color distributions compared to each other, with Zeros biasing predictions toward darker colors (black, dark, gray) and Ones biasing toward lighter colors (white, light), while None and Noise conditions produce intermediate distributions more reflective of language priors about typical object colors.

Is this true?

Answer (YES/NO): NO